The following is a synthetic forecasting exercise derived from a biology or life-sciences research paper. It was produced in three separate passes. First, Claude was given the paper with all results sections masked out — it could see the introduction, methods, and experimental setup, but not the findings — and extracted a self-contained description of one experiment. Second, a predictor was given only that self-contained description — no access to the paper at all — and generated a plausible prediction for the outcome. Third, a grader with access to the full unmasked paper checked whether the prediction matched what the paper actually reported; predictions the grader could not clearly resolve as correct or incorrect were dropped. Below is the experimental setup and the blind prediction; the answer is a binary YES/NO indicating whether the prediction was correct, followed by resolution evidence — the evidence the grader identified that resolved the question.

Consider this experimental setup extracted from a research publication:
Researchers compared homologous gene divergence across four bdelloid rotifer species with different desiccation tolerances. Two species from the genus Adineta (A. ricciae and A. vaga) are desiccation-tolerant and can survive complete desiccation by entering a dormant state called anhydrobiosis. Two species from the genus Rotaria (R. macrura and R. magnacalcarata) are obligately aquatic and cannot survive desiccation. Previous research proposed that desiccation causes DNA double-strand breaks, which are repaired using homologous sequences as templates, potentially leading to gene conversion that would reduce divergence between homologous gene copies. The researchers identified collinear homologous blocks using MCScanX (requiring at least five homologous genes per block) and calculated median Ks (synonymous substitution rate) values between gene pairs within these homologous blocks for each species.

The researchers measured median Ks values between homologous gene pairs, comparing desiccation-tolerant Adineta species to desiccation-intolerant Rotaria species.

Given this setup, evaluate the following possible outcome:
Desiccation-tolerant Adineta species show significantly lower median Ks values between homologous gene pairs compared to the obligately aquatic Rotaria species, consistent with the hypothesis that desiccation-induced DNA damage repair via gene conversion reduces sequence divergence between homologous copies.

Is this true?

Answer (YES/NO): NO